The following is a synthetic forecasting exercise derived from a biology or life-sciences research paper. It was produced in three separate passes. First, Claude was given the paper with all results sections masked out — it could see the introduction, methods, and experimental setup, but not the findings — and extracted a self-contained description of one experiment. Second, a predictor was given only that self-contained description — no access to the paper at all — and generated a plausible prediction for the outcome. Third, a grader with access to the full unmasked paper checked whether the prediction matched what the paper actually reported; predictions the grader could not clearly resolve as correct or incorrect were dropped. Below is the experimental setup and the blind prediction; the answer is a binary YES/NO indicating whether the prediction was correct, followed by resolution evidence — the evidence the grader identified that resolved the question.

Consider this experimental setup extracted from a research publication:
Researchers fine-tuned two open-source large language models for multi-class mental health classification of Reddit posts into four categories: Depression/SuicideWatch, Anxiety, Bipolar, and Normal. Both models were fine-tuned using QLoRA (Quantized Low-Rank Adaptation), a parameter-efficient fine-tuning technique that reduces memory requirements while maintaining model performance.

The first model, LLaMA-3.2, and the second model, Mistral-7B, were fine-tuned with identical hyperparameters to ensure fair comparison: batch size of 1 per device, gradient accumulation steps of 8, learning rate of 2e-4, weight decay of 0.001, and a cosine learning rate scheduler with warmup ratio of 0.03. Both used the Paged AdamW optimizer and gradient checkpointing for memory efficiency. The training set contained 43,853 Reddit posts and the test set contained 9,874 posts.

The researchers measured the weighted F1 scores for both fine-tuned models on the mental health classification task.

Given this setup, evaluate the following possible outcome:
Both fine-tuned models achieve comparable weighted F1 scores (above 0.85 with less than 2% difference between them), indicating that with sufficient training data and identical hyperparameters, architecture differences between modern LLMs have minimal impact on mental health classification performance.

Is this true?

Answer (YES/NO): NO